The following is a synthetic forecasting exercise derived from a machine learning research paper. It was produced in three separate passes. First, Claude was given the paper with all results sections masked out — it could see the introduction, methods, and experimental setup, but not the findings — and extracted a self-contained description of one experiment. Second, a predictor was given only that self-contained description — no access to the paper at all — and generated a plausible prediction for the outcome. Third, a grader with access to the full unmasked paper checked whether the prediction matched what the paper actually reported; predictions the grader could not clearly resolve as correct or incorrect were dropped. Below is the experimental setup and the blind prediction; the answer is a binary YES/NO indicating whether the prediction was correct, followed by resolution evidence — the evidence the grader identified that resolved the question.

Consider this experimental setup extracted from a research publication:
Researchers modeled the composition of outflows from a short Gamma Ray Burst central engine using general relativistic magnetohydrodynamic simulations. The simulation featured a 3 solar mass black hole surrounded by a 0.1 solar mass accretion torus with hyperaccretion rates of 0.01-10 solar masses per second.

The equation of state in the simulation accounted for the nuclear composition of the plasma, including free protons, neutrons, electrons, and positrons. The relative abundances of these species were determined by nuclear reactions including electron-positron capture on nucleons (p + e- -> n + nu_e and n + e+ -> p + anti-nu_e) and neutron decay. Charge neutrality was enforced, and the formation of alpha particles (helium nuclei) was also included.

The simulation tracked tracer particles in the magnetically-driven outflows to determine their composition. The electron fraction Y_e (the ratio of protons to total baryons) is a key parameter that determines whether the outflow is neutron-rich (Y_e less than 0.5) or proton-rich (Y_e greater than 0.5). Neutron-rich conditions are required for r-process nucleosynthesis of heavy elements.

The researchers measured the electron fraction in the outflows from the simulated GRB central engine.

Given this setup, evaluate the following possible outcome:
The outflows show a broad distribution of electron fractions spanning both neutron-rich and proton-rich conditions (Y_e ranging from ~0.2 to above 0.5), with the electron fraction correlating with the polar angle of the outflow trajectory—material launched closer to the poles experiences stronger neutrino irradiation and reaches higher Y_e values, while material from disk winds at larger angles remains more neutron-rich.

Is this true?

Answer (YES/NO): NO